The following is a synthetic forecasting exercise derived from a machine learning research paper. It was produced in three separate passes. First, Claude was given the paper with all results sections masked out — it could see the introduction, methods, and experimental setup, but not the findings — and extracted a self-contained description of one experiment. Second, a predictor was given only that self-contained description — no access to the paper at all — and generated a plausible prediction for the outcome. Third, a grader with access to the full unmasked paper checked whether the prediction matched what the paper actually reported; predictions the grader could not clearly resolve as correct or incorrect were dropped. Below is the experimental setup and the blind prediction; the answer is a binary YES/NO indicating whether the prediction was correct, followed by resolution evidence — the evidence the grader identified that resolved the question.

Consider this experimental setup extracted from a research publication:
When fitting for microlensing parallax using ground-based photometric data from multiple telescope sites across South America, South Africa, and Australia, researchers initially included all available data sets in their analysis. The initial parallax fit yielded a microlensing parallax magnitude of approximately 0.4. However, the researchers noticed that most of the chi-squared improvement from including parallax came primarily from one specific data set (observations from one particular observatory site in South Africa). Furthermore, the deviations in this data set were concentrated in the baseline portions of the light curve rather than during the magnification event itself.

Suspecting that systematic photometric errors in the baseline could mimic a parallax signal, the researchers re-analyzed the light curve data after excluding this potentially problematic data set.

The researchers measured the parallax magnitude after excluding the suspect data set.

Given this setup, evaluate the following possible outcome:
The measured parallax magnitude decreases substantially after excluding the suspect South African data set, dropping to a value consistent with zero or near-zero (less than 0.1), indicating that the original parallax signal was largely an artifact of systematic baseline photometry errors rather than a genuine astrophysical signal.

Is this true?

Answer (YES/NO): NO